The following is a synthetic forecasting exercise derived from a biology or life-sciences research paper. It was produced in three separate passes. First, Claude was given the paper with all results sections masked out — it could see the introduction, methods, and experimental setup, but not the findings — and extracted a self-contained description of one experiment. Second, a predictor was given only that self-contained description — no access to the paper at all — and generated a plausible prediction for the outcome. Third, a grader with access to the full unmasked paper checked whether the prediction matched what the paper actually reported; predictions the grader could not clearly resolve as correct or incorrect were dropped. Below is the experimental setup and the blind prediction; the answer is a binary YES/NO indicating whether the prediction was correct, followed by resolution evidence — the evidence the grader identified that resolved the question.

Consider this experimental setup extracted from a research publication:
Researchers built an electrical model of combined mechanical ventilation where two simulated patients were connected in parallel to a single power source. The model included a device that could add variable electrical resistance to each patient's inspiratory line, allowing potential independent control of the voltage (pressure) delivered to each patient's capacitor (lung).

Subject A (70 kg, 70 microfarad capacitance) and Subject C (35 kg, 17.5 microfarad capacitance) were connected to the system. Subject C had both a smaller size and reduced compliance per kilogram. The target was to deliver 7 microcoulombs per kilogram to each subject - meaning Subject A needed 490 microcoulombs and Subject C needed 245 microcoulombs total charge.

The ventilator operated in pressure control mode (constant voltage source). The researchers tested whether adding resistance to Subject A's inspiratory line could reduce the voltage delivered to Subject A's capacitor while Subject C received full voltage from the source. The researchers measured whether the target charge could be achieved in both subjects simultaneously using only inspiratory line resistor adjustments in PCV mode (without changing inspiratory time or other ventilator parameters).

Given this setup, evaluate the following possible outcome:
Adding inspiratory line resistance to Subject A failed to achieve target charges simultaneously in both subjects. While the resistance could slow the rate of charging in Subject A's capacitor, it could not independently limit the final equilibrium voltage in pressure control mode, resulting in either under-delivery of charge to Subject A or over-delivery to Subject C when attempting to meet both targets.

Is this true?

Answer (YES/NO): NO